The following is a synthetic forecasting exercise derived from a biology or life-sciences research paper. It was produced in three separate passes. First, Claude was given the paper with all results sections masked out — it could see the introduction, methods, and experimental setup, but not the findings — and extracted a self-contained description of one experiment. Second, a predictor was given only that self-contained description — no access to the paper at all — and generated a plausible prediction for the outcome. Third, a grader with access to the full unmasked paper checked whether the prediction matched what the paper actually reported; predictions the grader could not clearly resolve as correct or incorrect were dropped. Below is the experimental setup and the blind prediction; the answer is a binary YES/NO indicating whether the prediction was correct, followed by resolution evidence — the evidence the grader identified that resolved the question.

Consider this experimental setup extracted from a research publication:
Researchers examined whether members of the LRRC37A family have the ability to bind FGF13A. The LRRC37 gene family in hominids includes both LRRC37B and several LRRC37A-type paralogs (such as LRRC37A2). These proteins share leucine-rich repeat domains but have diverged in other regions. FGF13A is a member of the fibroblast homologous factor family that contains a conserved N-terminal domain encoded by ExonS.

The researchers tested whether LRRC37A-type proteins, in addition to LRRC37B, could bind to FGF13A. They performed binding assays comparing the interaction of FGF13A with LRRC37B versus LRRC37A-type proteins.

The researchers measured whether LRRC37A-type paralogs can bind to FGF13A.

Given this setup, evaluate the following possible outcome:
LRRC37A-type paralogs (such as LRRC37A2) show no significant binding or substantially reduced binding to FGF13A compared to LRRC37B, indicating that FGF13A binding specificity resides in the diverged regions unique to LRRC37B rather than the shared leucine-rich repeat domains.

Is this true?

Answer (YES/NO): NO